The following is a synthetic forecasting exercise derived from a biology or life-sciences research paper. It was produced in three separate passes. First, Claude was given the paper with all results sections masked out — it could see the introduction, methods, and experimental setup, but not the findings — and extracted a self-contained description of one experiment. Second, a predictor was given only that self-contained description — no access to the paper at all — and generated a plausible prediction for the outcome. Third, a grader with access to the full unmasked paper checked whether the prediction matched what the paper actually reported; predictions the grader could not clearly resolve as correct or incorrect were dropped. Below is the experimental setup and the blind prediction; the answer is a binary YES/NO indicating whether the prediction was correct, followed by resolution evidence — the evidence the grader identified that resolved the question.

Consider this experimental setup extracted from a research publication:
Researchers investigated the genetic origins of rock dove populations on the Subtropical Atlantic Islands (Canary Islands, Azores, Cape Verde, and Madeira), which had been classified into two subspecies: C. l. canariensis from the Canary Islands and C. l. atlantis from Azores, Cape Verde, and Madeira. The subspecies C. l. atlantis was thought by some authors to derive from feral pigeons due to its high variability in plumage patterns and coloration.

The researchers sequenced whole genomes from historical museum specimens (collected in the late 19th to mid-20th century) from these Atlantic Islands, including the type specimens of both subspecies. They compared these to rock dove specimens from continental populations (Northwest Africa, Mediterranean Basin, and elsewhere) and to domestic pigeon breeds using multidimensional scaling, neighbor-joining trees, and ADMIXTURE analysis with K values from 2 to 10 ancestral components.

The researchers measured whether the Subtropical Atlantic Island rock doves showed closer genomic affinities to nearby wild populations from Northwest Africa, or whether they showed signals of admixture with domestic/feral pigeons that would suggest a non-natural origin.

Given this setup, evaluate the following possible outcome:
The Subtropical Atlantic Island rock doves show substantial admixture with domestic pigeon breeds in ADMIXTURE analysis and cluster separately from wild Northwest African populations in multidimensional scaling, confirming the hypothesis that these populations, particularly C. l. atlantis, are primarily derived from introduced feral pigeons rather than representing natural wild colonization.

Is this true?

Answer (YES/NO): NO